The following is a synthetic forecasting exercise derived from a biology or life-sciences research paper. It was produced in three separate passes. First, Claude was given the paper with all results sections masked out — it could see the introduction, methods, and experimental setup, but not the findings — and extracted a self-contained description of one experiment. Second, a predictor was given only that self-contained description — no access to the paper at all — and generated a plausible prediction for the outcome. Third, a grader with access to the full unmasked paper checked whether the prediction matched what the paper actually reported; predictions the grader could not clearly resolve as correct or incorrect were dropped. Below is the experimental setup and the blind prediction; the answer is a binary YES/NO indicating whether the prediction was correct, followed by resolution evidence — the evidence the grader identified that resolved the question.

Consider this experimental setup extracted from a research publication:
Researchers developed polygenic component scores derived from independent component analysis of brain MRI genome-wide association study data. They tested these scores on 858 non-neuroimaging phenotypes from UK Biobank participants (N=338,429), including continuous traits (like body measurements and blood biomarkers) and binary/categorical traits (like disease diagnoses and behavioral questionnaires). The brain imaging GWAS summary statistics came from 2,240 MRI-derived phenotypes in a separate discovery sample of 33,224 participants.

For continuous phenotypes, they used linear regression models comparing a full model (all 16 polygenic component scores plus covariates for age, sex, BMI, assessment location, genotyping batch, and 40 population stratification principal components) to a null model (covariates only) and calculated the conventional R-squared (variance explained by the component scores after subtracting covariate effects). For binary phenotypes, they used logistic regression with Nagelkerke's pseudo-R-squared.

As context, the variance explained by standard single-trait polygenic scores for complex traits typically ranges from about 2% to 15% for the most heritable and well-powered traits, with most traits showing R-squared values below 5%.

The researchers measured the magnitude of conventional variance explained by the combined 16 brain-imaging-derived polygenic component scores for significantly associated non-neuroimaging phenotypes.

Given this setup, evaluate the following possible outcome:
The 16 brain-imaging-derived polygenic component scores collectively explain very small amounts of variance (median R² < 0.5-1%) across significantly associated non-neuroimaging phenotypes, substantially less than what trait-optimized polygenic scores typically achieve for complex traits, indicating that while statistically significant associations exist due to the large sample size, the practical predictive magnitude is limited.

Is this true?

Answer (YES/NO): YES